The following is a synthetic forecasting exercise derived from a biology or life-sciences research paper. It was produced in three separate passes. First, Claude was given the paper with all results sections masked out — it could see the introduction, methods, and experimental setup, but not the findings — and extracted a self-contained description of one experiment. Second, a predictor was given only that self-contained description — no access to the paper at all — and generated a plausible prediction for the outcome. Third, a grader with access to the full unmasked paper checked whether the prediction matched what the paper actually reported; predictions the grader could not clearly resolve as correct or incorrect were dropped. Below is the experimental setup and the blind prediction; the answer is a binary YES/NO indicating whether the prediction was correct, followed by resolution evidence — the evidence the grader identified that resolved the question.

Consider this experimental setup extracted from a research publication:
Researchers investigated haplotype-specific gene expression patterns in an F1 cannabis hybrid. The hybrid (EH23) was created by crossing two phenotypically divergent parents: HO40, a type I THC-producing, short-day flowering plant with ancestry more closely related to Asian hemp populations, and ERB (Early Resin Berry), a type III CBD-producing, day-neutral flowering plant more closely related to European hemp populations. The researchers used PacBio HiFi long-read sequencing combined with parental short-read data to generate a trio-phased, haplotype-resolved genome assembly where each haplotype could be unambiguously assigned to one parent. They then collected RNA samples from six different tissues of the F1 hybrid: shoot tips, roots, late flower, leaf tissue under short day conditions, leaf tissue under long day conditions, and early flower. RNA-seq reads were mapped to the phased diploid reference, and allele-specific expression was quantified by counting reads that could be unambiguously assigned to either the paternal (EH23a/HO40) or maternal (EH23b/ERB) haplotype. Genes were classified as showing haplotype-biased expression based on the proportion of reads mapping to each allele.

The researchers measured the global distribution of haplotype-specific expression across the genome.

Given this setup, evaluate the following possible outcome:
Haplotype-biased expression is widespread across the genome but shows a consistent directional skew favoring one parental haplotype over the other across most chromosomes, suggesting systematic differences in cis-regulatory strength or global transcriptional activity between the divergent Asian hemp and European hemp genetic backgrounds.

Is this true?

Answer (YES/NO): NO